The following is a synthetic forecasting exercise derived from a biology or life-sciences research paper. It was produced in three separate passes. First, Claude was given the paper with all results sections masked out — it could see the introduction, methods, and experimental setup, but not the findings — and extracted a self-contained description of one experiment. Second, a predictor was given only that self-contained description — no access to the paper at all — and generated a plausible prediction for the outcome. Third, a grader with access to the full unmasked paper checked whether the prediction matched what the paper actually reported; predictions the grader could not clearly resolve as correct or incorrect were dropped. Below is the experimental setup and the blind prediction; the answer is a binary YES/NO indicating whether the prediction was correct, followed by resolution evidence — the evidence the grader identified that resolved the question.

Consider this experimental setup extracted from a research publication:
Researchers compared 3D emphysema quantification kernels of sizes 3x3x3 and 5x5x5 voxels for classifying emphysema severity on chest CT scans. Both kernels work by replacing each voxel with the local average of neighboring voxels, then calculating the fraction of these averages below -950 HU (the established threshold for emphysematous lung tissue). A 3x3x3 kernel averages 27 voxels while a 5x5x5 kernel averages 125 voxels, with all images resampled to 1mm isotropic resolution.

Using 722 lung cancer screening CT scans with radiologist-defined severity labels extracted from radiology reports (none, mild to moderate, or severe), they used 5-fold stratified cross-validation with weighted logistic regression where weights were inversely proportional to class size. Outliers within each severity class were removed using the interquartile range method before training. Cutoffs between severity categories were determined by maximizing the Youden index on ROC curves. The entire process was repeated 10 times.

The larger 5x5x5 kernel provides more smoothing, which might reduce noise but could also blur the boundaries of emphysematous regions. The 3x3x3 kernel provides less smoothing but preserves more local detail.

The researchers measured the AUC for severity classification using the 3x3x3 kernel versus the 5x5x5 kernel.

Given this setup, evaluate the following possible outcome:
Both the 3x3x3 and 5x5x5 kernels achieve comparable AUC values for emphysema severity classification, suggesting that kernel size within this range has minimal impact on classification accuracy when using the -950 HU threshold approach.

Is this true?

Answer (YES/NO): NO